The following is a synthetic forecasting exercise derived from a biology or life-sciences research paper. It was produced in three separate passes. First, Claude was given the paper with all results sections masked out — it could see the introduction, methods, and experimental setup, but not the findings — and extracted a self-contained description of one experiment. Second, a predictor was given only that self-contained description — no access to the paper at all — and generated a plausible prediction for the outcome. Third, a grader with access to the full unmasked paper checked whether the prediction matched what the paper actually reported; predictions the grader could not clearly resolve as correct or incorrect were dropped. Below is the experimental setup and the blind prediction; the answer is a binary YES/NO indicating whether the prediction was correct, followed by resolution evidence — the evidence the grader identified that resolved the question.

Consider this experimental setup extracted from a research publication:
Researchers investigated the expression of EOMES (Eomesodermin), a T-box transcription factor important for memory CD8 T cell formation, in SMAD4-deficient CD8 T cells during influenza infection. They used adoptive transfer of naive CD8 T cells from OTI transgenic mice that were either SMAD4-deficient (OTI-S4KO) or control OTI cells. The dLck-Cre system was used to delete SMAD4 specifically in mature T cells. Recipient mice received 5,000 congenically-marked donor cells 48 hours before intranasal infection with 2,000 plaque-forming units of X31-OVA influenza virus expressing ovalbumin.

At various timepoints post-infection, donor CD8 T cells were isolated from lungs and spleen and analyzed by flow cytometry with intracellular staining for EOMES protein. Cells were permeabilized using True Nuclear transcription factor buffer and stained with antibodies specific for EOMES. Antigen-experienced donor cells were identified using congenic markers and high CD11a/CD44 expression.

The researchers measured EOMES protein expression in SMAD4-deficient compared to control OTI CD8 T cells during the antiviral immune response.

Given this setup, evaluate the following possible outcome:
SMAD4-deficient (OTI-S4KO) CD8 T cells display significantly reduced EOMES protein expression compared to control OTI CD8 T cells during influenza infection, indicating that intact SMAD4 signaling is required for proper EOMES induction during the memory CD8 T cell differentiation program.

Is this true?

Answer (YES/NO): YES